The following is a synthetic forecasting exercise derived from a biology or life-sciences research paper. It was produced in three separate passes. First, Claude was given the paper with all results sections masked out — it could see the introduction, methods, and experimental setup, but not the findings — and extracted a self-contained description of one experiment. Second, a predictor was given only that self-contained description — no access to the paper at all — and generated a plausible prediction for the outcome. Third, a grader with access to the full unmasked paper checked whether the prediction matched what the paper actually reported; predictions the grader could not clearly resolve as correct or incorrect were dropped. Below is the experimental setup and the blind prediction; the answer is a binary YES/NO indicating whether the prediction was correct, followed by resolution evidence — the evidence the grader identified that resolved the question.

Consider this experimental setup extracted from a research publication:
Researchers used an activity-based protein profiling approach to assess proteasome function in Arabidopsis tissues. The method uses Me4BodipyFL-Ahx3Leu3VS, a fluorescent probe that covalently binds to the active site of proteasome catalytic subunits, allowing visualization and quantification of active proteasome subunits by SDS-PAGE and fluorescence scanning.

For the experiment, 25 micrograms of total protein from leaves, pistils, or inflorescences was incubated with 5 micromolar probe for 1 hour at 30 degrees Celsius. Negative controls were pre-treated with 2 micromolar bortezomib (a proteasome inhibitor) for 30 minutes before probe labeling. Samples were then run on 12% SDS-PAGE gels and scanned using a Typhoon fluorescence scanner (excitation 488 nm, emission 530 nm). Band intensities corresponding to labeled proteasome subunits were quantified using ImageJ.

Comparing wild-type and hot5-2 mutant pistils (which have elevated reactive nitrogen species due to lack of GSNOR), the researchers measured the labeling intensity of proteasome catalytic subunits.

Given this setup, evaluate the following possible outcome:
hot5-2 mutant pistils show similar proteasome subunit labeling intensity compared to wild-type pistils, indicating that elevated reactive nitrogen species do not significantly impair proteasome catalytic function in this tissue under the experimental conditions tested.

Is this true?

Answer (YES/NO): NO